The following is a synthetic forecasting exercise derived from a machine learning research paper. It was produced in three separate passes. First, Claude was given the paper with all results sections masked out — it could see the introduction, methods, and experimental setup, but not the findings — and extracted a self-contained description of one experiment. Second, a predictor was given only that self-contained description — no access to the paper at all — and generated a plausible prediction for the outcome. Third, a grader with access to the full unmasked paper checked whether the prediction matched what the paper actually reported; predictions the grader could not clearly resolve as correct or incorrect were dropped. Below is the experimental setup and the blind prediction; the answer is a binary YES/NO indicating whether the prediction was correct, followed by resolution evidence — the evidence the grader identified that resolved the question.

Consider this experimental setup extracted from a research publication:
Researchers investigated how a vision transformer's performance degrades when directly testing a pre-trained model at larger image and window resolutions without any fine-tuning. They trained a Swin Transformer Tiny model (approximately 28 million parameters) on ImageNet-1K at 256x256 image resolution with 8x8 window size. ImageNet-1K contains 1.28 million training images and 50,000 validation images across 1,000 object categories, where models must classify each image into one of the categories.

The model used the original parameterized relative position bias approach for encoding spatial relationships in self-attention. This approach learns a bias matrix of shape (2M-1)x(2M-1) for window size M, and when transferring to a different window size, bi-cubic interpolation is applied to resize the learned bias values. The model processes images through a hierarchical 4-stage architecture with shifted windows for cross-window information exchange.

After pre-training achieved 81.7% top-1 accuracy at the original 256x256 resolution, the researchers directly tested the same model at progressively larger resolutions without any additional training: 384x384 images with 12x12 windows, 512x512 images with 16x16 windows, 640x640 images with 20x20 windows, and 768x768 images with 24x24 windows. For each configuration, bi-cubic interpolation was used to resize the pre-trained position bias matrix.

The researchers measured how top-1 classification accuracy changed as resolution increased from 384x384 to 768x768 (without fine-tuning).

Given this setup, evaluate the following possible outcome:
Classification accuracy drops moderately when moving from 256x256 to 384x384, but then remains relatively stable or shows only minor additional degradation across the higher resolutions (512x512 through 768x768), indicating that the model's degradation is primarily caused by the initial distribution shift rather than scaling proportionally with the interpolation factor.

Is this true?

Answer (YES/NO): NO